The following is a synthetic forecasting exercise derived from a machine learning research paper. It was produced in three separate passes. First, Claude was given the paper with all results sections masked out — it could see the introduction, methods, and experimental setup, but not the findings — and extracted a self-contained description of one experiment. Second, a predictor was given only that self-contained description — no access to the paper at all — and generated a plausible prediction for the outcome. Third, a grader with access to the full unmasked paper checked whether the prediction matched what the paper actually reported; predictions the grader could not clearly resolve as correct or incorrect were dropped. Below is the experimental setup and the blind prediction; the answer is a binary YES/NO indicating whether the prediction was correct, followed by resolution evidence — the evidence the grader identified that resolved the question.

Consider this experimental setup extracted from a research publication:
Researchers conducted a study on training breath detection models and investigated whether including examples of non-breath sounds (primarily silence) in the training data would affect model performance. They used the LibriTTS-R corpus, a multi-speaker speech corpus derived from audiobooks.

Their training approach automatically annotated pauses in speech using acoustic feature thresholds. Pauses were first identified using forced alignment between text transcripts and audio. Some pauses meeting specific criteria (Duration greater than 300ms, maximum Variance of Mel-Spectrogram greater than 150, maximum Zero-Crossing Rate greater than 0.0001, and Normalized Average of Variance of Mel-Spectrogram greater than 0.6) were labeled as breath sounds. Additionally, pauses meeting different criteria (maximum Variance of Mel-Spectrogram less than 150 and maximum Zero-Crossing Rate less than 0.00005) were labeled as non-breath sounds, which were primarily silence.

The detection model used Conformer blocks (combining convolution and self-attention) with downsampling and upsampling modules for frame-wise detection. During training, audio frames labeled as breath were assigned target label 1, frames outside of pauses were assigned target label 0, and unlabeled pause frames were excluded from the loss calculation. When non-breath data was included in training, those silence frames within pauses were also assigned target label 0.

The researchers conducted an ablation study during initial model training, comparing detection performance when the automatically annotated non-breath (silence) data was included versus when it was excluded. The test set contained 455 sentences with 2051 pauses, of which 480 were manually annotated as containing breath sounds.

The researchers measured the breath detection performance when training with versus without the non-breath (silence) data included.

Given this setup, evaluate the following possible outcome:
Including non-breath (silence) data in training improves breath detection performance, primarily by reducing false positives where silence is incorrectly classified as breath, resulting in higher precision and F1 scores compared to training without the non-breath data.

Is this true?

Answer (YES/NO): YES